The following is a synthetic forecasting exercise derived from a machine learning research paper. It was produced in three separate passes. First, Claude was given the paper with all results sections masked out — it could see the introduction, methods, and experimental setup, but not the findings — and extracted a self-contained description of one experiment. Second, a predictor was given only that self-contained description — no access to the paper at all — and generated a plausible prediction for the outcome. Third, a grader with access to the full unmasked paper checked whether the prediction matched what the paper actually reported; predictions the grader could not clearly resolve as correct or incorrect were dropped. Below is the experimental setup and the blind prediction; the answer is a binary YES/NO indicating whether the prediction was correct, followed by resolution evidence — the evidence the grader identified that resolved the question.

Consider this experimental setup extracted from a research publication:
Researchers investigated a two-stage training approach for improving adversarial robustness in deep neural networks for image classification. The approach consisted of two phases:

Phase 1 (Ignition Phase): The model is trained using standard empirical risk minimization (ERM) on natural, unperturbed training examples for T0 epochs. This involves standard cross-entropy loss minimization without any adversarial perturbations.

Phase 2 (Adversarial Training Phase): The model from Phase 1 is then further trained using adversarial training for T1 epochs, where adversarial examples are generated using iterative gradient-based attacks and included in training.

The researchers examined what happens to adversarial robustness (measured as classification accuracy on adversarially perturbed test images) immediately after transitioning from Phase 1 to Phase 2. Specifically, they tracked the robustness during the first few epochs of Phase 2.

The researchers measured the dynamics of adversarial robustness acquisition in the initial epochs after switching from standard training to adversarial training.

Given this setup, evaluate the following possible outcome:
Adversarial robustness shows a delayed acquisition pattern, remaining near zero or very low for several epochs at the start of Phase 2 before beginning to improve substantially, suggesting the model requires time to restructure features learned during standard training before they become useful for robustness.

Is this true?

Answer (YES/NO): NO